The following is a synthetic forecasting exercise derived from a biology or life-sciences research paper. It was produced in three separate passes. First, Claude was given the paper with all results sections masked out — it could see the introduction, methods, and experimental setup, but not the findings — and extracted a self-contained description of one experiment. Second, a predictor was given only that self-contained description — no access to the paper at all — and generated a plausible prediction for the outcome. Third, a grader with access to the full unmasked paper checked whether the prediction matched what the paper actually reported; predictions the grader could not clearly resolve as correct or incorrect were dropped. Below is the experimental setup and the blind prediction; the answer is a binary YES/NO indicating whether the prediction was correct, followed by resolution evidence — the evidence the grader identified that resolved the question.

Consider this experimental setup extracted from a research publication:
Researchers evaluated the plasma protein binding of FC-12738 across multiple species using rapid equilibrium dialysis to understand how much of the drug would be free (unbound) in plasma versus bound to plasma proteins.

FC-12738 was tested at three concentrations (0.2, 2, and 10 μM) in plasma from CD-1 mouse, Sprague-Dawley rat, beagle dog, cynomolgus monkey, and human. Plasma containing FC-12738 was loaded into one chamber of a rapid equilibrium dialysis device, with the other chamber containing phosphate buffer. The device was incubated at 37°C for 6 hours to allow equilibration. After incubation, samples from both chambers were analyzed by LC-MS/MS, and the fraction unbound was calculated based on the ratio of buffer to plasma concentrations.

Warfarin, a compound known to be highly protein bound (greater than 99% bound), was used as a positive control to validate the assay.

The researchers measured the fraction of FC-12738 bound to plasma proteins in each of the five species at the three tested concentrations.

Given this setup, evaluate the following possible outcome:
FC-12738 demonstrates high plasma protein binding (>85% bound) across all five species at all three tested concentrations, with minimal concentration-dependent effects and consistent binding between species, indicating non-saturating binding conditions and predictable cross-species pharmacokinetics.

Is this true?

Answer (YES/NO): NO